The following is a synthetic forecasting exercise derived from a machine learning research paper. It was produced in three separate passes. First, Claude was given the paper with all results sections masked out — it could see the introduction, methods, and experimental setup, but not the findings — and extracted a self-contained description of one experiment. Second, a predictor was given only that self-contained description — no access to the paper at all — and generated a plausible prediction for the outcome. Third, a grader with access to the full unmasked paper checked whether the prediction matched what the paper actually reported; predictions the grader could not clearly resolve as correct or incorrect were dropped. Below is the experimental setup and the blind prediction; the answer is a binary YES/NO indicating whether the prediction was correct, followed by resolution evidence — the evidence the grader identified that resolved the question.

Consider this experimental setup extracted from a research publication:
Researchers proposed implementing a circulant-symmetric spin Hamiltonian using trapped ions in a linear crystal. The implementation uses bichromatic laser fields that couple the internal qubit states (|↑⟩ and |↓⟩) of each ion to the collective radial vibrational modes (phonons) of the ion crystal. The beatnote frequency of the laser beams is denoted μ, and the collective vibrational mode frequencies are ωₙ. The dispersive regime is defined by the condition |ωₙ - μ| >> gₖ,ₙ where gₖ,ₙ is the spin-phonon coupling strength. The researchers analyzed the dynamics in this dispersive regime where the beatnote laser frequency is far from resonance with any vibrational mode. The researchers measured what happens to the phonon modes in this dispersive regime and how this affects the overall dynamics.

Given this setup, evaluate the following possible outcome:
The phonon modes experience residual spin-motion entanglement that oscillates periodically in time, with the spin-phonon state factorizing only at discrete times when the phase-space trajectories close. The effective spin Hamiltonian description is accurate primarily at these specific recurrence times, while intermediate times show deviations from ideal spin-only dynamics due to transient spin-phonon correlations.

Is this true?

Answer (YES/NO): NO